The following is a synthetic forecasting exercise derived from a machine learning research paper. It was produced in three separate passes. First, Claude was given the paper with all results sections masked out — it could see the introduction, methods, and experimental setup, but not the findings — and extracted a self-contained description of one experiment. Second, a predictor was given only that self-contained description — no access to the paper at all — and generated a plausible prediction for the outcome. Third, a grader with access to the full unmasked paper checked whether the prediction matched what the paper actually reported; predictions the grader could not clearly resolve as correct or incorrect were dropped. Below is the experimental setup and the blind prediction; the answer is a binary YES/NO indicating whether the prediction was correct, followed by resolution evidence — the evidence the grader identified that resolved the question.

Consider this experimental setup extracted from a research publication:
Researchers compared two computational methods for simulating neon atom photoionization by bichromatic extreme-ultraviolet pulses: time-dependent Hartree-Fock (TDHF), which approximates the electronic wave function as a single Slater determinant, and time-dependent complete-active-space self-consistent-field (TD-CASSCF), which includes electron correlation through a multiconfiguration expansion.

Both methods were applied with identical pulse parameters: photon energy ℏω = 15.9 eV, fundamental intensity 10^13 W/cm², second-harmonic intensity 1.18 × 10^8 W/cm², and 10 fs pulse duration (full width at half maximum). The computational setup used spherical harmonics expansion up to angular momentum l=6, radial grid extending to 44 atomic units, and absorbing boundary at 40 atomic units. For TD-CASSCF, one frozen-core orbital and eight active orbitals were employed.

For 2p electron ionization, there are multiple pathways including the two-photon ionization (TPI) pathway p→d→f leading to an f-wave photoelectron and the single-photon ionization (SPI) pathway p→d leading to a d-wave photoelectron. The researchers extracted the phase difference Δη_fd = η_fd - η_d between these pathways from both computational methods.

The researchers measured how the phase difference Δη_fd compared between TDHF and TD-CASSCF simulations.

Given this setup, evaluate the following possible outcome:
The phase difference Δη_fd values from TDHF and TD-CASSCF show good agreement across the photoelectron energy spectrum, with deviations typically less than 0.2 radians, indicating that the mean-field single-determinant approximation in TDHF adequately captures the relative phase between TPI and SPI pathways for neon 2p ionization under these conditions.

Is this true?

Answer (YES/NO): YES